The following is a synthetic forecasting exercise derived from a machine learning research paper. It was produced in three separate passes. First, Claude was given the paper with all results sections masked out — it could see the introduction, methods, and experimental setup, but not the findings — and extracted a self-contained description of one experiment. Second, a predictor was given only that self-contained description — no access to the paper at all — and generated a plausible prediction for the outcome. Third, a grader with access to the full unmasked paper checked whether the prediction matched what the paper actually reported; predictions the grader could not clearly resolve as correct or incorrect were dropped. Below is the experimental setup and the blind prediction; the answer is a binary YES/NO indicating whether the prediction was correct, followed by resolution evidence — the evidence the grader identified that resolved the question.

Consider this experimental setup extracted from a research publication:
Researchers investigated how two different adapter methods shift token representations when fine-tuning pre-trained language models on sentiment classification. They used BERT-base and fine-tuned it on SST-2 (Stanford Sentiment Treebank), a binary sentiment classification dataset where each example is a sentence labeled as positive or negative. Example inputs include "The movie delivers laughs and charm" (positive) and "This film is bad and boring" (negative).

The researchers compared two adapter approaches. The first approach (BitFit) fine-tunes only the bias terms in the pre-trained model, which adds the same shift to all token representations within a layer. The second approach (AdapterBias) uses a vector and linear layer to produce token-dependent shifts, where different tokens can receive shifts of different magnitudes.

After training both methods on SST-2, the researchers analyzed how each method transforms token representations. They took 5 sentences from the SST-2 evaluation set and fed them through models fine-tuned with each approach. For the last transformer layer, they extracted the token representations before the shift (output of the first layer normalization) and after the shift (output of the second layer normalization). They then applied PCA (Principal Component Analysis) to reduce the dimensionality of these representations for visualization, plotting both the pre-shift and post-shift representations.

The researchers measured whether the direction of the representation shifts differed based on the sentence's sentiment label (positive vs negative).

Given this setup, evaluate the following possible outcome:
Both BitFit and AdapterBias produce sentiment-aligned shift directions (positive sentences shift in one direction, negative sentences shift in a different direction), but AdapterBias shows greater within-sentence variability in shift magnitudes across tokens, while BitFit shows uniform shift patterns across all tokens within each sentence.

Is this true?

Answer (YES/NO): NO